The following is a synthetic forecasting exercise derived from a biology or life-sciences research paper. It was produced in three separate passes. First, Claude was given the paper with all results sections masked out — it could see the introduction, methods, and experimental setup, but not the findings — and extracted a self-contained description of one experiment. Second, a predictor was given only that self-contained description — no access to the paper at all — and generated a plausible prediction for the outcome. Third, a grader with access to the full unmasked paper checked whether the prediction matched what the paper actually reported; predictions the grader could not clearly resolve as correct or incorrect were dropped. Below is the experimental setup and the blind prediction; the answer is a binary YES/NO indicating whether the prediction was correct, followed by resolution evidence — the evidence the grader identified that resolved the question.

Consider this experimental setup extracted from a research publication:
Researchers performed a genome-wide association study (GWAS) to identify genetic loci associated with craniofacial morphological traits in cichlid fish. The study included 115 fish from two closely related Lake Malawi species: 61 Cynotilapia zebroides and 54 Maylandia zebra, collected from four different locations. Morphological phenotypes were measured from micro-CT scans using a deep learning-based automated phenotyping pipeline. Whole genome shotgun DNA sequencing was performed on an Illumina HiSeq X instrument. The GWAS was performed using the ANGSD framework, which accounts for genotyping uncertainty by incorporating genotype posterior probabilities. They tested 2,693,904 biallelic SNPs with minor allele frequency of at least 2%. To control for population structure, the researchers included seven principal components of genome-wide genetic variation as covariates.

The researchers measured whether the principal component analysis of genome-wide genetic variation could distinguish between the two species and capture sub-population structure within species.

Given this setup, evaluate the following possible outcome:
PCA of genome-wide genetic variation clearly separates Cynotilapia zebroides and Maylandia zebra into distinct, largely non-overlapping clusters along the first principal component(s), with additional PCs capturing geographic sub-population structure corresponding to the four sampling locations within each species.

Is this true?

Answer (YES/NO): NO